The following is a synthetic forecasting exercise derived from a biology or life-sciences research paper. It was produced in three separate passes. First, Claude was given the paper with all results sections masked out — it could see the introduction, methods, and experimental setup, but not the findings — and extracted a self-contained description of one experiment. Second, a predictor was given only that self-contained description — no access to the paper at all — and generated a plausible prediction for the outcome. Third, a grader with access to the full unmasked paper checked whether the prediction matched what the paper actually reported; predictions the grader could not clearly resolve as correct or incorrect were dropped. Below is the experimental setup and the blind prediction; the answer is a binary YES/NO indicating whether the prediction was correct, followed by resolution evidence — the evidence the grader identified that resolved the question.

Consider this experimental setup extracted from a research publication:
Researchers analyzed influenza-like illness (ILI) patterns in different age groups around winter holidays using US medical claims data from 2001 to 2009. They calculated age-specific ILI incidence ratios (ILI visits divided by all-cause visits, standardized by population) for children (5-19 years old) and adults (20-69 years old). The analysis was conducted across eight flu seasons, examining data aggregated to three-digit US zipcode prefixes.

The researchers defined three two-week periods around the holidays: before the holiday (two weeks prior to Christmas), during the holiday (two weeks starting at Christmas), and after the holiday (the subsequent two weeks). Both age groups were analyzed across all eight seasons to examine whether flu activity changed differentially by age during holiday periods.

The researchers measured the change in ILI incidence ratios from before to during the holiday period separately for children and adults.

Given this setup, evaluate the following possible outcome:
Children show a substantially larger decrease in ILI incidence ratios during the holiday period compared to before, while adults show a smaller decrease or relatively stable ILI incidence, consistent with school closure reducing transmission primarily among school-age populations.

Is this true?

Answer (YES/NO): YES